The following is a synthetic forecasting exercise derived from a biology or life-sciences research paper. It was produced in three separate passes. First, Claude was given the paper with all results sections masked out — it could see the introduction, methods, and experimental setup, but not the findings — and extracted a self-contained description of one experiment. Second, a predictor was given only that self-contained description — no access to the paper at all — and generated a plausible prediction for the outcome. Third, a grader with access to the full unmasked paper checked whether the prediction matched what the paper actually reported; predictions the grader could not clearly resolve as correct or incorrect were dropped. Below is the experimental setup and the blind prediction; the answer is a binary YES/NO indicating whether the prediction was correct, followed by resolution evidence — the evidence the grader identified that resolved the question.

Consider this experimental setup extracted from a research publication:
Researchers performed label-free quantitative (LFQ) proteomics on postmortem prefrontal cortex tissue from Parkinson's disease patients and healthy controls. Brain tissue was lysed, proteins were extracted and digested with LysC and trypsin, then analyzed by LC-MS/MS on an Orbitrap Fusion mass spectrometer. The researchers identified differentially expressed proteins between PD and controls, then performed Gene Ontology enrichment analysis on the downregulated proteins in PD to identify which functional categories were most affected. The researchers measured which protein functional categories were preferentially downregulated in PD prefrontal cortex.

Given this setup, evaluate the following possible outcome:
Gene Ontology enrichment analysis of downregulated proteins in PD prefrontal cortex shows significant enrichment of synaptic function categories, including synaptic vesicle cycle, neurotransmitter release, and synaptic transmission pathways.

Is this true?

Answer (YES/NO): NO